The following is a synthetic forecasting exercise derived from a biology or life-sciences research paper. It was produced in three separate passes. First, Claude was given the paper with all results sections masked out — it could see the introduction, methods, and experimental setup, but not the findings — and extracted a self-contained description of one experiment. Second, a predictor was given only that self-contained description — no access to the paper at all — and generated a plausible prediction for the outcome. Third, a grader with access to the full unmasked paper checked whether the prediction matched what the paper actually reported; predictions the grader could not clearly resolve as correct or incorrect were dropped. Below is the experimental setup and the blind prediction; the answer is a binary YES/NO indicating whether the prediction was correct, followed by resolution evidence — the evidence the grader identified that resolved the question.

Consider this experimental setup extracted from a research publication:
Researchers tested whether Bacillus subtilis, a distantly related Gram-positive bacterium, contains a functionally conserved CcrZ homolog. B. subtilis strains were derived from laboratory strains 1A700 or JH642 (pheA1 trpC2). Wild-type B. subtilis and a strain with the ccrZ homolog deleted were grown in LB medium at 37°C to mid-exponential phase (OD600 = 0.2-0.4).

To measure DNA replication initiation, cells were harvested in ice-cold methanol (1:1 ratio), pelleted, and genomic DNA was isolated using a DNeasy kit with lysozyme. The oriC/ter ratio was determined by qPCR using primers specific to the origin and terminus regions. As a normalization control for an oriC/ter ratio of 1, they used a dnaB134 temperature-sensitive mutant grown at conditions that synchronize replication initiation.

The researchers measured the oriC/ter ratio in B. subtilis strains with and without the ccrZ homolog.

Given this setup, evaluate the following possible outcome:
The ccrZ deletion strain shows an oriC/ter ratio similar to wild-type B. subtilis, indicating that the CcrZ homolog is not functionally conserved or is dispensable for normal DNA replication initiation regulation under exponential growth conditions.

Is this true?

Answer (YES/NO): NO